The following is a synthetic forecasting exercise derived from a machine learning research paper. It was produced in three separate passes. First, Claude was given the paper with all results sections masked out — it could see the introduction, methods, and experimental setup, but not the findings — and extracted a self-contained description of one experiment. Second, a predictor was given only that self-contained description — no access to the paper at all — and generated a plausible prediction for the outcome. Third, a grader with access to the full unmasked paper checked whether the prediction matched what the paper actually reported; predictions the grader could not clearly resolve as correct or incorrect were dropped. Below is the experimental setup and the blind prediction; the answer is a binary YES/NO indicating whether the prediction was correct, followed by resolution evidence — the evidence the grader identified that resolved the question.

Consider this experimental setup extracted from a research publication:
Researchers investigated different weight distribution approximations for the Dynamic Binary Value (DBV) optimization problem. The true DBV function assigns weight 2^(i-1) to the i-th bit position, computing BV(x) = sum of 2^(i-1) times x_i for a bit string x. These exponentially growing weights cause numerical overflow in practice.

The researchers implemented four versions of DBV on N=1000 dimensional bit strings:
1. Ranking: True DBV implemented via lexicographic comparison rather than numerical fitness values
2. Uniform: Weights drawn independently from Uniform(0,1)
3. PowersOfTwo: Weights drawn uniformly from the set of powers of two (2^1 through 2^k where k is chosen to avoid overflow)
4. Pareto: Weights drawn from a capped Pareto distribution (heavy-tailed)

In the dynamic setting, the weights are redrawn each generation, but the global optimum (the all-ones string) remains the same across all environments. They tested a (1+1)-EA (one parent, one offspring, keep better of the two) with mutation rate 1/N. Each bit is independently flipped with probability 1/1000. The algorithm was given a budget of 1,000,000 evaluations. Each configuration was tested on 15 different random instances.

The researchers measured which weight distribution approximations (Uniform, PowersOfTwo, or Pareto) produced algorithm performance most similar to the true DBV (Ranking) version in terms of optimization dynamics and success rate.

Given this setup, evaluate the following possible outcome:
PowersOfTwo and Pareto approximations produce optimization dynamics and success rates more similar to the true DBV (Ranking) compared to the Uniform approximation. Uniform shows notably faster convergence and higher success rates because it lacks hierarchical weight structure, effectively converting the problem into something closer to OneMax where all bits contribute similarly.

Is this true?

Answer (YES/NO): YES